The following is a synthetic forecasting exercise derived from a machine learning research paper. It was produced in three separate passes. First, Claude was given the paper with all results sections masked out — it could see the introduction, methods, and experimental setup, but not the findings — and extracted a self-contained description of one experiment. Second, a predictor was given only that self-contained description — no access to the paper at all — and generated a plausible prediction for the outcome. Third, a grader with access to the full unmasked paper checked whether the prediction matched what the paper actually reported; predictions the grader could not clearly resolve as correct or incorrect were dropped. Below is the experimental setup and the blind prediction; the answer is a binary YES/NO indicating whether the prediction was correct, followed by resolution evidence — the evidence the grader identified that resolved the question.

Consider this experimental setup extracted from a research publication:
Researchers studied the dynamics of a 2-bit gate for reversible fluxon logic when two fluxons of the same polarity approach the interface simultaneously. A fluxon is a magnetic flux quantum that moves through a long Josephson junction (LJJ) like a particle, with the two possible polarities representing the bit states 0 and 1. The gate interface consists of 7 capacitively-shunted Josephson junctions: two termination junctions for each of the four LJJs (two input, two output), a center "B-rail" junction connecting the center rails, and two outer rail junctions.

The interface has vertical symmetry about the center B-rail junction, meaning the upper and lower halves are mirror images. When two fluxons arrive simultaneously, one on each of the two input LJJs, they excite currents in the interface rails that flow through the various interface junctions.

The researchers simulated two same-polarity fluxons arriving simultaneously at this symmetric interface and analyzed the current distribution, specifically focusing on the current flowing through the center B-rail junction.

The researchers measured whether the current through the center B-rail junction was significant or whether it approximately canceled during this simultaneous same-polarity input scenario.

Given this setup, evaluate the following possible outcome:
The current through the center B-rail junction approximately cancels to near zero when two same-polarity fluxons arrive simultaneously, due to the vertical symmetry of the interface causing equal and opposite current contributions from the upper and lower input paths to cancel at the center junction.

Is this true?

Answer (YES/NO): YES